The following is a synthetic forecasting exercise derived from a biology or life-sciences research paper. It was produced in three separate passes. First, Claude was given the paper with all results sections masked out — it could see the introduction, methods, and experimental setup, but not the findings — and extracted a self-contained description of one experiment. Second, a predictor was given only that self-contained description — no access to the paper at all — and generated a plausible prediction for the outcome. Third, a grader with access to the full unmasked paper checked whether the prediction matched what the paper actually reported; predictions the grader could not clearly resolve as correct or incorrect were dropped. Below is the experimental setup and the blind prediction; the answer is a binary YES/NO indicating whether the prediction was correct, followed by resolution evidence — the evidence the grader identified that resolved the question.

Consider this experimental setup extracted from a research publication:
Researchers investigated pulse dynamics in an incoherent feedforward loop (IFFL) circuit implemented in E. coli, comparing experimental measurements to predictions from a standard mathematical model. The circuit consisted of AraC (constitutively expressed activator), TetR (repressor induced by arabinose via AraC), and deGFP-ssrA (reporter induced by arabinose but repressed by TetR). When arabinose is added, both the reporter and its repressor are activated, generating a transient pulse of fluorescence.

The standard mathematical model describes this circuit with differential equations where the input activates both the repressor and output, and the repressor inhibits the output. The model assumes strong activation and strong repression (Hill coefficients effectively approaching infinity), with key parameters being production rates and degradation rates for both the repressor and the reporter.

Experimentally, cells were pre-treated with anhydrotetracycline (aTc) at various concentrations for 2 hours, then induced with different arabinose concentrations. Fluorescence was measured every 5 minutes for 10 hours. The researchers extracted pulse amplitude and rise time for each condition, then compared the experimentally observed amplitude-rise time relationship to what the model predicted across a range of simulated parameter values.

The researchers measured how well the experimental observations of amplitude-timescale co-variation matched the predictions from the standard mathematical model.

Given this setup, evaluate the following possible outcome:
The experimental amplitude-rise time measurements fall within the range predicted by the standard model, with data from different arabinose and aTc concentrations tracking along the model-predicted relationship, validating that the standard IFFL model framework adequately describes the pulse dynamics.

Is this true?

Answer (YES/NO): NO